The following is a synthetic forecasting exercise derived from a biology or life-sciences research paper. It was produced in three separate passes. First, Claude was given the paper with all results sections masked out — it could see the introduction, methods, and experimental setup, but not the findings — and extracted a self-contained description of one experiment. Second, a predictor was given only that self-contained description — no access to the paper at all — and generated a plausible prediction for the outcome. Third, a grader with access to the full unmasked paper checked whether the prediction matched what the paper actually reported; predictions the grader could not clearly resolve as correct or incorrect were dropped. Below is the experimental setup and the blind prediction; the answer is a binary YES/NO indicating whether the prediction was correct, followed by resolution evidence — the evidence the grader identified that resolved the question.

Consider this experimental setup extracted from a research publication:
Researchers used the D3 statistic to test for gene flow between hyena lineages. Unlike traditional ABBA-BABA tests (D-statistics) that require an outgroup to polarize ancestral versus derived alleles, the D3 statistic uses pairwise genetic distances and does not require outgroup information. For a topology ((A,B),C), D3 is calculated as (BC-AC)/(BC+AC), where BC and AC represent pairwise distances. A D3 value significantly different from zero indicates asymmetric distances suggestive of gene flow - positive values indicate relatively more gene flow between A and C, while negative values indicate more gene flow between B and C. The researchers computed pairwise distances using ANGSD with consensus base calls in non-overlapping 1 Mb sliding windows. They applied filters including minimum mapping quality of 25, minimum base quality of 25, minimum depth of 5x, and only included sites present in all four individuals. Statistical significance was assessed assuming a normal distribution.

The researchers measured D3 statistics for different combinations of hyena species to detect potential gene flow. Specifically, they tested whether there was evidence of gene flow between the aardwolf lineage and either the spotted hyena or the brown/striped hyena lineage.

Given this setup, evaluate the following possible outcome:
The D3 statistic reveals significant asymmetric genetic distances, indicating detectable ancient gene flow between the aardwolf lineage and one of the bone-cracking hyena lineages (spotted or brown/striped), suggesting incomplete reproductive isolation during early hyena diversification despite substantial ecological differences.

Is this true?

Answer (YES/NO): YES